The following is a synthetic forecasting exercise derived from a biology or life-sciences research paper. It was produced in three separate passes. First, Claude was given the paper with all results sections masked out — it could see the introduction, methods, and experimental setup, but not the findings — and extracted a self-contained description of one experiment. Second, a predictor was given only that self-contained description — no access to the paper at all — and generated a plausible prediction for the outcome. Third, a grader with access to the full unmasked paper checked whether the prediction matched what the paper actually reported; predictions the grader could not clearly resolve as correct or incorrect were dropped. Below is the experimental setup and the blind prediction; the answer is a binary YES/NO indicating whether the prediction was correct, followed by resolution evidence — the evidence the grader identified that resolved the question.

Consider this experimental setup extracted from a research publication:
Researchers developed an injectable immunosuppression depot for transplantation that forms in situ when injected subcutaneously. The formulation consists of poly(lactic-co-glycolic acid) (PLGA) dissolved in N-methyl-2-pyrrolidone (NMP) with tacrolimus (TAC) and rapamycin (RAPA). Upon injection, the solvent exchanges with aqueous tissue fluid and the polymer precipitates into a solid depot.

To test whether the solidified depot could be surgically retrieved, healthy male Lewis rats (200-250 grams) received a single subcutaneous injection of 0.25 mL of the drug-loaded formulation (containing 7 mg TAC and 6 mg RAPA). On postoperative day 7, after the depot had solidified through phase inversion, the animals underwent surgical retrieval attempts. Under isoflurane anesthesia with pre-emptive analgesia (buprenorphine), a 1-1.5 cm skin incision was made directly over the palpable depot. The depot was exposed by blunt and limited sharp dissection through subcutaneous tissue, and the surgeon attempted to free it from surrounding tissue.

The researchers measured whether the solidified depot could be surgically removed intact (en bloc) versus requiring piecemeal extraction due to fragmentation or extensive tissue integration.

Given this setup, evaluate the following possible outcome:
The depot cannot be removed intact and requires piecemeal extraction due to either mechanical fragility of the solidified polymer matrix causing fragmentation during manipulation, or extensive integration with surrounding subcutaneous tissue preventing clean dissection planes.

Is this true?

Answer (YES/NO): NO